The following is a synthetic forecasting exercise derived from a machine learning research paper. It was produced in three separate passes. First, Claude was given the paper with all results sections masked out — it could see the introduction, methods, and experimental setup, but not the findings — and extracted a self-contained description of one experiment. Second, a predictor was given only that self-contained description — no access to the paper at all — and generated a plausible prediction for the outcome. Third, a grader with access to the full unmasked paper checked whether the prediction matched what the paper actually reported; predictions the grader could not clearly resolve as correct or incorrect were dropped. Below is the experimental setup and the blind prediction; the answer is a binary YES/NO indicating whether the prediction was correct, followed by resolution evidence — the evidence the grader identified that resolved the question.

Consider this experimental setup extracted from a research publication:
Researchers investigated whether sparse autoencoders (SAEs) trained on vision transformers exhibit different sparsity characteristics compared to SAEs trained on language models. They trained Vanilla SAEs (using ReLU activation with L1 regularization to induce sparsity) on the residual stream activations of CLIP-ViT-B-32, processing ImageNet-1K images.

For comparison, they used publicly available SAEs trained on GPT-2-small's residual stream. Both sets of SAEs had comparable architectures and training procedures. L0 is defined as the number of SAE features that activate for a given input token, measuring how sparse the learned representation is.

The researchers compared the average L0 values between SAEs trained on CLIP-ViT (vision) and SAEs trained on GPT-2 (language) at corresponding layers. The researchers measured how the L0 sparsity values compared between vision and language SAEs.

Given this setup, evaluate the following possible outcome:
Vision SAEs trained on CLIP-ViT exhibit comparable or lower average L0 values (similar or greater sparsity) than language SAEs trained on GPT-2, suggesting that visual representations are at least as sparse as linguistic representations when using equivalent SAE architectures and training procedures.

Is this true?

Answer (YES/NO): NO